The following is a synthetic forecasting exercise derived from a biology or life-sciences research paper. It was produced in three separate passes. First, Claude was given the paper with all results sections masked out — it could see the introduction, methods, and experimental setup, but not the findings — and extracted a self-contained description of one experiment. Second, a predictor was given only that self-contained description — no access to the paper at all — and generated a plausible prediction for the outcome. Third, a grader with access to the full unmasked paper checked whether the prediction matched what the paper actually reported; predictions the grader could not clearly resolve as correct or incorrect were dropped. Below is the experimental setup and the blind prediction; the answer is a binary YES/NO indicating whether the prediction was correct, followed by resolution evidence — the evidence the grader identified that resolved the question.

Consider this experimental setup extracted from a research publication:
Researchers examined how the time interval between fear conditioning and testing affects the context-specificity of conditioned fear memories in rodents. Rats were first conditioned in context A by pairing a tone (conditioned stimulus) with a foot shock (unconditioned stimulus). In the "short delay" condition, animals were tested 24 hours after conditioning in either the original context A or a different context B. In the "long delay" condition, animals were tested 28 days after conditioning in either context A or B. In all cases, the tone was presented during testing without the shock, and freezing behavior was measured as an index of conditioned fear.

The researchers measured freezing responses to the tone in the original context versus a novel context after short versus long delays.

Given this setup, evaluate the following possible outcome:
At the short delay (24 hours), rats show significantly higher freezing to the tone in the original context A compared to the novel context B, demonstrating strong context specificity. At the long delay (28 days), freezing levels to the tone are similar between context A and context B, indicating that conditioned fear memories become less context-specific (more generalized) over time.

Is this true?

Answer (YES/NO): YES